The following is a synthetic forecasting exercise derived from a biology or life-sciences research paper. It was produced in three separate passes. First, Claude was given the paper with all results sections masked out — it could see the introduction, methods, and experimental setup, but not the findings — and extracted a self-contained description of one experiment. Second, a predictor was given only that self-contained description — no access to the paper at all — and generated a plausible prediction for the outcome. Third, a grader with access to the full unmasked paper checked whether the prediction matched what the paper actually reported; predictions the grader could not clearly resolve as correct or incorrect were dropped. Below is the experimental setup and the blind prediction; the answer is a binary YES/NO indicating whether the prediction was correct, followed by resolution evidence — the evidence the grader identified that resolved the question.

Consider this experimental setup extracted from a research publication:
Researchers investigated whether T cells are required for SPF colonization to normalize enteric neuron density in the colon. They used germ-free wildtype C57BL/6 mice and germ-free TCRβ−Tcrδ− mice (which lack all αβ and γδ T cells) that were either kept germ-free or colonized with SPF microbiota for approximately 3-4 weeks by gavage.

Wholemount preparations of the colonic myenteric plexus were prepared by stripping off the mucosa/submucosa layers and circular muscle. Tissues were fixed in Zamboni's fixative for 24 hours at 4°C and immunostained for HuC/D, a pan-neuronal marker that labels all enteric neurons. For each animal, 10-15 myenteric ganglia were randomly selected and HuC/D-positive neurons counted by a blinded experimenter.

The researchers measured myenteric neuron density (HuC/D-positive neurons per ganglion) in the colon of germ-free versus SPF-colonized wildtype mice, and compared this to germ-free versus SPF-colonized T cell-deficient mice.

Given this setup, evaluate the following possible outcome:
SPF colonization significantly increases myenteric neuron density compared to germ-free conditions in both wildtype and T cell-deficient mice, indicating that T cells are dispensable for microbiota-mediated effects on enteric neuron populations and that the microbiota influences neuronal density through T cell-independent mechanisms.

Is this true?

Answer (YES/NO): YES